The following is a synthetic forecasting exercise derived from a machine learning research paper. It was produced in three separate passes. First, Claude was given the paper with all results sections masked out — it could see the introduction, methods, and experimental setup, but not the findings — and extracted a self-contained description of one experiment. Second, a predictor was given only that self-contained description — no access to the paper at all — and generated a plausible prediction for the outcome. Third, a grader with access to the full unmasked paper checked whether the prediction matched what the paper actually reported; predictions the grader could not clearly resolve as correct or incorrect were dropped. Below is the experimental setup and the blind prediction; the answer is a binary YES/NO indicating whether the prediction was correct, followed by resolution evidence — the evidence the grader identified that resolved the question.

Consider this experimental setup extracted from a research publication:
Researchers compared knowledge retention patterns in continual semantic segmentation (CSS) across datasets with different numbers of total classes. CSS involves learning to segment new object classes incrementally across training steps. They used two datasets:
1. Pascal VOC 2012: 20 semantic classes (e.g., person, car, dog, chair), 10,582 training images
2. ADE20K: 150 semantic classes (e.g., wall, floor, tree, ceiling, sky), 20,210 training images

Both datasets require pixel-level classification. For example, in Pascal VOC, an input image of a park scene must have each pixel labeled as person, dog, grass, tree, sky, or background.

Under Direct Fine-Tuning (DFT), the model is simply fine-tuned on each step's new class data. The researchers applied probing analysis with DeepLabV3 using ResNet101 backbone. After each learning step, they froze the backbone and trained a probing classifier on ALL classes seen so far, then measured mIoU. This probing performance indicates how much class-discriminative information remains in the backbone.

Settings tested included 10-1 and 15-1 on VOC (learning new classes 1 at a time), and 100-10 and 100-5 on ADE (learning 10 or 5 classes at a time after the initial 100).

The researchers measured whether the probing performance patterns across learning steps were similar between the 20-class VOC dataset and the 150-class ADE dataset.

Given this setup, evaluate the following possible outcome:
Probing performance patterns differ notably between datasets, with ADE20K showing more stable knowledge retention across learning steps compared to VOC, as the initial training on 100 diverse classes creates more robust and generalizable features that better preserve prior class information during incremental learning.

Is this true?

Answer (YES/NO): NO